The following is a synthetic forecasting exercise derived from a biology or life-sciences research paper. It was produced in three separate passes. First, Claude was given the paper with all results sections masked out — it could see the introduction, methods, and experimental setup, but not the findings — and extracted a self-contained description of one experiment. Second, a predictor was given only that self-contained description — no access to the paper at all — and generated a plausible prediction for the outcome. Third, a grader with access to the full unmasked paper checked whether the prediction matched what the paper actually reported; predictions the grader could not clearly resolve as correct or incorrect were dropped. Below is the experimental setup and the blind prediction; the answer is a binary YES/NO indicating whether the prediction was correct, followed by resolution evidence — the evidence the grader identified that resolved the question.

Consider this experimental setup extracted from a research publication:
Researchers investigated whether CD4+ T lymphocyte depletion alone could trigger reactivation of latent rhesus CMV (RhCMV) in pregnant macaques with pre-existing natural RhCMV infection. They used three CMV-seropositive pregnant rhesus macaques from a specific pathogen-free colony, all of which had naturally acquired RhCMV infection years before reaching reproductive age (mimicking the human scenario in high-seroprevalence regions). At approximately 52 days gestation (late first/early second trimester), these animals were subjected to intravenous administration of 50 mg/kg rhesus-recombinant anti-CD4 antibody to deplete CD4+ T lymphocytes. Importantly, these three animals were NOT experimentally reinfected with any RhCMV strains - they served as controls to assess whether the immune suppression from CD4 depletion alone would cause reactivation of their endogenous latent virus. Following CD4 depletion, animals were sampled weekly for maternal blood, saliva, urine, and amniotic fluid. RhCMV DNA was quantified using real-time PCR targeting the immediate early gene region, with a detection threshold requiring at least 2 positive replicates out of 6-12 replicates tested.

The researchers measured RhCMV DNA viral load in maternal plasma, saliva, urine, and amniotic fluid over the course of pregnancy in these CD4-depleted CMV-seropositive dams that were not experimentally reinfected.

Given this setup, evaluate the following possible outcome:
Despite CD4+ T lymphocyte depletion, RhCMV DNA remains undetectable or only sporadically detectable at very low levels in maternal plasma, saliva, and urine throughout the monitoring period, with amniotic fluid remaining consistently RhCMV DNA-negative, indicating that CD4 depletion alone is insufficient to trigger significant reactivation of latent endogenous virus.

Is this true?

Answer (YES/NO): NO